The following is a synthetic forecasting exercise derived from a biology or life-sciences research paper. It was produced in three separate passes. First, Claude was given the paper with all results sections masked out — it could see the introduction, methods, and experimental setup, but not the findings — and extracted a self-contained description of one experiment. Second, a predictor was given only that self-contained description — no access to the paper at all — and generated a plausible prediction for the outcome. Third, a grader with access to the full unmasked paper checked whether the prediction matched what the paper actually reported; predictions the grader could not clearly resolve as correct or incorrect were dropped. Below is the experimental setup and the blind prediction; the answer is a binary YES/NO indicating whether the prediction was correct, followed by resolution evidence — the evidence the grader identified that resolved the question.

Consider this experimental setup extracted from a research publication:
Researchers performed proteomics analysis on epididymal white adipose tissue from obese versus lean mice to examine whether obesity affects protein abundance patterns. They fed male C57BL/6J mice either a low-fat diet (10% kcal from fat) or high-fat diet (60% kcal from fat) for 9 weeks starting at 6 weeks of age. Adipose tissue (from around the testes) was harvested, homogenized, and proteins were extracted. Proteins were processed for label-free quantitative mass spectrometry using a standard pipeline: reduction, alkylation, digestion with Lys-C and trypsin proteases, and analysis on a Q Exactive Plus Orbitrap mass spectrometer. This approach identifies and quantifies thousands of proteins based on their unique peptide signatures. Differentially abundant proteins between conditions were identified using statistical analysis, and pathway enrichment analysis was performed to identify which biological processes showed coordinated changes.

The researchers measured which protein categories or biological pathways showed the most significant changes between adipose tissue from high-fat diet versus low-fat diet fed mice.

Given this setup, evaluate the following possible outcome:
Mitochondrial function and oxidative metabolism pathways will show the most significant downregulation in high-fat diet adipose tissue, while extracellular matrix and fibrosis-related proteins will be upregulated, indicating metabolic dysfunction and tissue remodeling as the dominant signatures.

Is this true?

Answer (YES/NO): NO